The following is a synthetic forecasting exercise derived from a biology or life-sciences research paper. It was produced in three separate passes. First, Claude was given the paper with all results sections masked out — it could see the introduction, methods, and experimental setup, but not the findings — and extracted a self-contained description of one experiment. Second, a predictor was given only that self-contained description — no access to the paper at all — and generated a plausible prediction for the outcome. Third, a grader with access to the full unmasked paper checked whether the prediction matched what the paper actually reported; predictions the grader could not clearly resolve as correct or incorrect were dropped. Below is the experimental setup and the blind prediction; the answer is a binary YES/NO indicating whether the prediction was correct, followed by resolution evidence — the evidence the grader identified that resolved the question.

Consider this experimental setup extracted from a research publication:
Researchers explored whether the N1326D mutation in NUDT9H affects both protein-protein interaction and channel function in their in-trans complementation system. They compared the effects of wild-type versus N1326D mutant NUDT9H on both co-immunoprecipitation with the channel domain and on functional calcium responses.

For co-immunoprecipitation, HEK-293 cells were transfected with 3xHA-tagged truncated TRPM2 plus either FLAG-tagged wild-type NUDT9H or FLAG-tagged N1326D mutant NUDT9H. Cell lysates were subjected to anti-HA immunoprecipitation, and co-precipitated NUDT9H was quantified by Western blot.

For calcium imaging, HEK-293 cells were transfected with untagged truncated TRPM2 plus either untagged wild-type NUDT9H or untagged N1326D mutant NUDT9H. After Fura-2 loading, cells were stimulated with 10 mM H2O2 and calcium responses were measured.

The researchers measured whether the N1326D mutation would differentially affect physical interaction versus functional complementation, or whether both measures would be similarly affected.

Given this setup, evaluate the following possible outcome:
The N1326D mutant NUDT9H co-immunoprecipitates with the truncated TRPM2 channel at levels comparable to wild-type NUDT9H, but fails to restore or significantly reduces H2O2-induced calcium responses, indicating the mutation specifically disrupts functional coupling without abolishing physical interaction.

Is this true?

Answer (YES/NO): NO